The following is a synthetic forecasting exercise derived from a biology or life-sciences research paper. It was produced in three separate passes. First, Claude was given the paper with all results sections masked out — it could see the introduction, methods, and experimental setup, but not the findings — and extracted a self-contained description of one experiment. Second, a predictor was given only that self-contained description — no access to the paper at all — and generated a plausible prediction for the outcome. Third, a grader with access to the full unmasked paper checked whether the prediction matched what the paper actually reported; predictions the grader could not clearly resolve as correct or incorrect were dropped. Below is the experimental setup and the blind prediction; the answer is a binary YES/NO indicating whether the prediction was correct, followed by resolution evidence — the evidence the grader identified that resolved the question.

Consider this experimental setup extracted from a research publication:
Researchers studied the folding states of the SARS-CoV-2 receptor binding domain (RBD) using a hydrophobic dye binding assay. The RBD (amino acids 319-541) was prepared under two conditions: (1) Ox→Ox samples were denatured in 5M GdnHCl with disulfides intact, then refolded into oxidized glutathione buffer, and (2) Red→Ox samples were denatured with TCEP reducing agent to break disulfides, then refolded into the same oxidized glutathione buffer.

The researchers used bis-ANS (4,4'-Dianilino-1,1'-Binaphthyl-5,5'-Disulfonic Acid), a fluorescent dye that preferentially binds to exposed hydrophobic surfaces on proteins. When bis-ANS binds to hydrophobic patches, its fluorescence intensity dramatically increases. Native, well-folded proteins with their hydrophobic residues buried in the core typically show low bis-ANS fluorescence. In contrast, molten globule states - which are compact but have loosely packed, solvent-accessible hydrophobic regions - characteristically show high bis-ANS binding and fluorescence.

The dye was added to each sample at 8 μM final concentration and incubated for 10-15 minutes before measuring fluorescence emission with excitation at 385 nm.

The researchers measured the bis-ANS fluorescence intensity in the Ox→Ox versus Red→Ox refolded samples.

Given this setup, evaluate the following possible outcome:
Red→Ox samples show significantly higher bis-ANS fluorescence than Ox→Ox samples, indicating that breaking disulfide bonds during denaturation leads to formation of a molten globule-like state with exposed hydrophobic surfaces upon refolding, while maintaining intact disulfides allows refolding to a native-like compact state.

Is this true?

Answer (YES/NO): YES